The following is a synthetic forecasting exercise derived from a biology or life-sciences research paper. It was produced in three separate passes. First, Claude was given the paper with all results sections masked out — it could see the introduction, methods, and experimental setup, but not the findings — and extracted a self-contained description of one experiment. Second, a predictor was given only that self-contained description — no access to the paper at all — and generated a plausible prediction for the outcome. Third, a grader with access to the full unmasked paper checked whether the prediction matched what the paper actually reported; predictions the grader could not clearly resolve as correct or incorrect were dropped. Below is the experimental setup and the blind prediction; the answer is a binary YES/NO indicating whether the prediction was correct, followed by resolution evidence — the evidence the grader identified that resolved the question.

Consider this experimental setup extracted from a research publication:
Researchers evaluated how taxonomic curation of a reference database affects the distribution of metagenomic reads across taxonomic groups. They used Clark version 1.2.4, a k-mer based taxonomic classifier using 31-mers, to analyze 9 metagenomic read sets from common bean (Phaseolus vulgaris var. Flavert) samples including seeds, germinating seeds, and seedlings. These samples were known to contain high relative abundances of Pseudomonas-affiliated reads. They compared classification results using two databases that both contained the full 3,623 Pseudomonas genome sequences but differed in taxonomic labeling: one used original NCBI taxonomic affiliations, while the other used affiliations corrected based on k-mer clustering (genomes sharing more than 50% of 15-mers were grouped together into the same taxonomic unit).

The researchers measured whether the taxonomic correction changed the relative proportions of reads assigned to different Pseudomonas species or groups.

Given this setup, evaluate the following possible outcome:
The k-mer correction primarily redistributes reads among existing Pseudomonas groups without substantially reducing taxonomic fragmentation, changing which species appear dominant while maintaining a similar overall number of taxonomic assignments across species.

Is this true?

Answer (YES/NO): NO